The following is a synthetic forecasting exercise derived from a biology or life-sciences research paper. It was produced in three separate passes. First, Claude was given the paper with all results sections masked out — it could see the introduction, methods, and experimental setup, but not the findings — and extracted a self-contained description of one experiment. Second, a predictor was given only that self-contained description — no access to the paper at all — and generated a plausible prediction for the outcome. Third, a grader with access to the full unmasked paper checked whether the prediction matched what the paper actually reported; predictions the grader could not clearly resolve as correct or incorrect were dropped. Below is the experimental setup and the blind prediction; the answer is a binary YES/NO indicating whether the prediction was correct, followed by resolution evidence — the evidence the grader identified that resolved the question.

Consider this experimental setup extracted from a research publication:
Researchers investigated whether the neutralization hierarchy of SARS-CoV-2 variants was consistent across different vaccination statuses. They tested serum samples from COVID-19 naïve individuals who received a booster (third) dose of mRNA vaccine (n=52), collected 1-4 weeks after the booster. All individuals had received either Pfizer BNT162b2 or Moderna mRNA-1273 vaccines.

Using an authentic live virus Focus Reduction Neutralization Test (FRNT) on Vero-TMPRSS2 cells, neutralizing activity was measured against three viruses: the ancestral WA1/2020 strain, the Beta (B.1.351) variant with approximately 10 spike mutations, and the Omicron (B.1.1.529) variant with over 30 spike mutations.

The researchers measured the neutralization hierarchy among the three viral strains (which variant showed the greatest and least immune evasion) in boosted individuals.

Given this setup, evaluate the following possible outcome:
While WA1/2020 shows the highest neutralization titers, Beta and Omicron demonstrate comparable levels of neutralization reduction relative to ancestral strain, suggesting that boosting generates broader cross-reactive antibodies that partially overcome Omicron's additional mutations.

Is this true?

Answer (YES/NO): NO